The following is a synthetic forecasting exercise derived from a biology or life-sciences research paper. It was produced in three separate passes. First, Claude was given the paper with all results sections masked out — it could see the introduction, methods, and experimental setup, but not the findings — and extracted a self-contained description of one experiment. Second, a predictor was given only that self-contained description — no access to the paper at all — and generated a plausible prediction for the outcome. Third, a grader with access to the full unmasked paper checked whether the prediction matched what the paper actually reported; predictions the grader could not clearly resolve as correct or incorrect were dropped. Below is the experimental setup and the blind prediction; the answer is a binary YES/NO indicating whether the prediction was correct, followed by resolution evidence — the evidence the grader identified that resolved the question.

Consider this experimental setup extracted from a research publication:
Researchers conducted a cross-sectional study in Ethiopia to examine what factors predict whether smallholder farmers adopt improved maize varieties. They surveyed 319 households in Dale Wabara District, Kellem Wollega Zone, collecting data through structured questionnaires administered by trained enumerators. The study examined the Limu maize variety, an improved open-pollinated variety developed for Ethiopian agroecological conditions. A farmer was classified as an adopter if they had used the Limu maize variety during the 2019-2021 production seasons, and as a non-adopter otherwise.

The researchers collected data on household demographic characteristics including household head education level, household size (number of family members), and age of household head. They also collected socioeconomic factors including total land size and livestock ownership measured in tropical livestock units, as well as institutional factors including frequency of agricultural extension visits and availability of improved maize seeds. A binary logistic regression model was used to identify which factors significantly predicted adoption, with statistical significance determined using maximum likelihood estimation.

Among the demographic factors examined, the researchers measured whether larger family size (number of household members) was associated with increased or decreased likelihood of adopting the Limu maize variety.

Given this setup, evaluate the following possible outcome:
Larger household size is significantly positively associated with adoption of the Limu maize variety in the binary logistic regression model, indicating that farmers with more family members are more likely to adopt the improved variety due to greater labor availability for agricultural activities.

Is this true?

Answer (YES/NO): YES